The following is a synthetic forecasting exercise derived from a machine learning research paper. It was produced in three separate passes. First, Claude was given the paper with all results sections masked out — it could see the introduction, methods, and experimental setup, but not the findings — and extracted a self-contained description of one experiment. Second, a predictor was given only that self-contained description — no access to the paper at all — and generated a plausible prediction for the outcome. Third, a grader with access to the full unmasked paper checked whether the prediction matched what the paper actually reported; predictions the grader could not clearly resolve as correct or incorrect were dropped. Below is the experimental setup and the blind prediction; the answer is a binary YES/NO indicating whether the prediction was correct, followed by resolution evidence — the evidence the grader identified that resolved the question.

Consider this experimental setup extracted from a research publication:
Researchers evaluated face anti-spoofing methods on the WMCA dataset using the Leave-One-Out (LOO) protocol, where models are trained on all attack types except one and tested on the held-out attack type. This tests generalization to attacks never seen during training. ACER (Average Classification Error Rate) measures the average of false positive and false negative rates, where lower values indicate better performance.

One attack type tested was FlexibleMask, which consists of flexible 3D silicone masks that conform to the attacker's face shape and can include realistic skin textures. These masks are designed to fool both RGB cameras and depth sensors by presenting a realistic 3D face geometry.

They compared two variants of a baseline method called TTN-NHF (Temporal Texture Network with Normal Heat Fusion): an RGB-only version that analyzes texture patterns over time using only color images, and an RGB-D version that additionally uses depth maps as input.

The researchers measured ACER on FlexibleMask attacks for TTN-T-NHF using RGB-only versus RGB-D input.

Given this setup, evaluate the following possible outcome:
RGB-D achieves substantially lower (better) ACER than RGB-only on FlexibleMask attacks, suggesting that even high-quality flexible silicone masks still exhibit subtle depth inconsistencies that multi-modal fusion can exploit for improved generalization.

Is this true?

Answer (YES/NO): NO